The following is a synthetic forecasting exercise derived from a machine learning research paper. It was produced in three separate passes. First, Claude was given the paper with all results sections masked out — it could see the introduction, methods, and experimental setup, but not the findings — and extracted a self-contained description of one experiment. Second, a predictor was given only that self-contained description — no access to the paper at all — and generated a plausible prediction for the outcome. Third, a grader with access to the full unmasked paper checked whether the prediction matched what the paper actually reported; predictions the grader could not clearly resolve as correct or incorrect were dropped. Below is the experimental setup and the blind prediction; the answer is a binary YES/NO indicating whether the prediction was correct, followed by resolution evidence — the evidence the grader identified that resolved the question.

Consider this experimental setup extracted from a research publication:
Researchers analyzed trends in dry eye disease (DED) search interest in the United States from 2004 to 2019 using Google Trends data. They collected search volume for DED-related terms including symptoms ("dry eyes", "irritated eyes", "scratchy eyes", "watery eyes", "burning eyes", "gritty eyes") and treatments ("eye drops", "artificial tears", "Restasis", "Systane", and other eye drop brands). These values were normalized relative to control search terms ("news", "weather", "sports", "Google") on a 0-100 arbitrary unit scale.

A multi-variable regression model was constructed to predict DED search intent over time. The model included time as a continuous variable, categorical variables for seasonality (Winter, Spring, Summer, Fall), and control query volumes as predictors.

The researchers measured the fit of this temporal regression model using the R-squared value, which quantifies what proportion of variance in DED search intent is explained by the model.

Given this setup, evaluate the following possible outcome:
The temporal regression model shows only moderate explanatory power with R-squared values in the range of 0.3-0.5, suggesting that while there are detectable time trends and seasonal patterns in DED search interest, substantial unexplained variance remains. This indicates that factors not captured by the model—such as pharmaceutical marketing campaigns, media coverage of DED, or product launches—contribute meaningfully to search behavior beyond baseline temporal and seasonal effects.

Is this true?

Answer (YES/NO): NO